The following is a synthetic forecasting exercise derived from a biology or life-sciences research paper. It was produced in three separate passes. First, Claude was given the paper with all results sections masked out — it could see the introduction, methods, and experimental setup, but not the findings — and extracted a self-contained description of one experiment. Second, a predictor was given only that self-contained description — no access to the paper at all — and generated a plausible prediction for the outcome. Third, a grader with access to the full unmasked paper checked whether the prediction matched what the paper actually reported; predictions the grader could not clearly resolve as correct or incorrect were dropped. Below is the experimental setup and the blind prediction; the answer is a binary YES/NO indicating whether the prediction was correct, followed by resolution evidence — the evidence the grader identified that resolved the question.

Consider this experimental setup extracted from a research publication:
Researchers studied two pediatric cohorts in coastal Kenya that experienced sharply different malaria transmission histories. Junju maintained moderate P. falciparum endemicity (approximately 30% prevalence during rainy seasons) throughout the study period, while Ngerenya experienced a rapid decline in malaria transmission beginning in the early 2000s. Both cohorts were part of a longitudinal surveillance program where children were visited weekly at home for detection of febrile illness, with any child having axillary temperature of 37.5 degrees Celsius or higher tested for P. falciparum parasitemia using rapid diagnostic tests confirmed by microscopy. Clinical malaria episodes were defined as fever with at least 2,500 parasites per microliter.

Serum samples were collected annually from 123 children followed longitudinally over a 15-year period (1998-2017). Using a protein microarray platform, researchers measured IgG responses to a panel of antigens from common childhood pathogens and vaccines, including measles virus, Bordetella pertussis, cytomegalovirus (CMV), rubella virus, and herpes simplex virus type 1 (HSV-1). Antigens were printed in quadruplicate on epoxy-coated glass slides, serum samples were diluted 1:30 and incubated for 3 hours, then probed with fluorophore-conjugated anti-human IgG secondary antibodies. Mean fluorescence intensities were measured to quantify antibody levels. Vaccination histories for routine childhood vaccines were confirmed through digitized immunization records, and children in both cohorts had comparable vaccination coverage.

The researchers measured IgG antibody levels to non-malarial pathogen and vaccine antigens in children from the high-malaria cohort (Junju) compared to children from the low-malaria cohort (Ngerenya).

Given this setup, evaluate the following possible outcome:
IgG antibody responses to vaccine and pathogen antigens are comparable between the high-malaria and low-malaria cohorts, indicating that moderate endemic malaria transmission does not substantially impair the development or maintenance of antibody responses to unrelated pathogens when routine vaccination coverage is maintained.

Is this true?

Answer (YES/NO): NO